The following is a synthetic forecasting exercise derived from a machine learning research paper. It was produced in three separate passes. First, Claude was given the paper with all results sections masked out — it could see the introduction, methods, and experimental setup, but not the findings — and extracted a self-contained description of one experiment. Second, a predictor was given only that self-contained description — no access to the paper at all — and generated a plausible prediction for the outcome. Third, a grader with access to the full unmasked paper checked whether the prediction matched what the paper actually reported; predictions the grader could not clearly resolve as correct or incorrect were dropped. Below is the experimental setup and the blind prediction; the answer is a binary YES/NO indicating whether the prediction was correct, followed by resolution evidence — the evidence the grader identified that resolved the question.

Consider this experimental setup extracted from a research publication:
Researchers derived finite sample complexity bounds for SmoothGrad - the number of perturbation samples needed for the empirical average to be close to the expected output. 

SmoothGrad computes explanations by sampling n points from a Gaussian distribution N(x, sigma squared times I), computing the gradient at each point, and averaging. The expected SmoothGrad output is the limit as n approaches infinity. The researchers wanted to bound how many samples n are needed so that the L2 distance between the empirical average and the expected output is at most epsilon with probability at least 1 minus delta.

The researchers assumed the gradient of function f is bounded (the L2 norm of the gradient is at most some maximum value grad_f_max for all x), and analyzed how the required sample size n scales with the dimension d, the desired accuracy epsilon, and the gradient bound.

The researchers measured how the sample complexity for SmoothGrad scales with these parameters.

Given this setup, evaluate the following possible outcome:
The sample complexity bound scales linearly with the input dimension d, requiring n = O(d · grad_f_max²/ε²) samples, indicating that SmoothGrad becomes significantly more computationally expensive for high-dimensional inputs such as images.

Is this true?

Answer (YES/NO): NO